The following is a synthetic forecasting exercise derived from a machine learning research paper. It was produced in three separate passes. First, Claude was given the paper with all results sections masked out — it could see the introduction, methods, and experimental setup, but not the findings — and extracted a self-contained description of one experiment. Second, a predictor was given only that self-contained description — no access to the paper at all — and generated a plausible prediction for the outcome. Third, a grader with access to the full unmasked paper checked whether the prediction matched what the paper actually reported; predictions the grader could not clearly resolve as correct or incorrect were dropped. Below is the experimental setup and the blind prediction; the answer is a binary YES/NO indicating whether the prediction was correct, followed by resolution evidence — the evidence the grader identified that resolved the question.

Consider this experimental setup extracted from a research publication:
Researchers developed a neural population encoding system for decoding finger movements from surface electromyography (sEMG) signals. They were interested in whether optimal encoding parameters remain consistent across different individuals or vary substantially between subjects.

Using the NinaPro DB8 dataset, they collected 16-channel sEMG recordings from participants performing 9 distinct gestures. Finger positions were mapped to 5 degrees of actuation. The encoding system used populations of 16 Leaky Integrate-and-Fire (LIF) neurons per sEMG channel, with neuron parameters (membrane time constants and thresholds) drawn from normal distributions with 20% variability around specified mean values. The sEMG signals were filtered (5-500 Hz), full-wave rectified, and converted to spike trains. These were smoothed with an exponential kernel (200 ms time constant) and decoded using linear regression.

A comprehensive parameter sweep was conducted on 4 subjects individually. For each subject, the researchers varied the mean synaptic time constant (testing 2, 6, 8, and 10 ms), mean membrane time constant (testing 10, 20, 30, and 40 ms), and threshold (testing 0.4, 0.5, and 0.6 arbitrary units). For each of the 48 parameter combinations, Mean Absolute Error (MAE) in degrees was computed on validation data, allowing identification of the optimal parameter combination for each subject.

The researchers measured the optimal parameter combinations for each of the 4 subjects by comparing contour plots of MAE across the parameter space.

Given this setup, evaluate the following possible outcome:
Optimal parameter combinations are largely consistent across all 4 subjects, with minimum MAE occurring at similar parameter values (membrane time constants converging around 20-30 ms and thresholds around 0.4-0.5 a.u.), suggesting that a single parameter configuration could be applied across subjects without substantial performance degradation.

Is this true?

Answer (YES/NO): NO